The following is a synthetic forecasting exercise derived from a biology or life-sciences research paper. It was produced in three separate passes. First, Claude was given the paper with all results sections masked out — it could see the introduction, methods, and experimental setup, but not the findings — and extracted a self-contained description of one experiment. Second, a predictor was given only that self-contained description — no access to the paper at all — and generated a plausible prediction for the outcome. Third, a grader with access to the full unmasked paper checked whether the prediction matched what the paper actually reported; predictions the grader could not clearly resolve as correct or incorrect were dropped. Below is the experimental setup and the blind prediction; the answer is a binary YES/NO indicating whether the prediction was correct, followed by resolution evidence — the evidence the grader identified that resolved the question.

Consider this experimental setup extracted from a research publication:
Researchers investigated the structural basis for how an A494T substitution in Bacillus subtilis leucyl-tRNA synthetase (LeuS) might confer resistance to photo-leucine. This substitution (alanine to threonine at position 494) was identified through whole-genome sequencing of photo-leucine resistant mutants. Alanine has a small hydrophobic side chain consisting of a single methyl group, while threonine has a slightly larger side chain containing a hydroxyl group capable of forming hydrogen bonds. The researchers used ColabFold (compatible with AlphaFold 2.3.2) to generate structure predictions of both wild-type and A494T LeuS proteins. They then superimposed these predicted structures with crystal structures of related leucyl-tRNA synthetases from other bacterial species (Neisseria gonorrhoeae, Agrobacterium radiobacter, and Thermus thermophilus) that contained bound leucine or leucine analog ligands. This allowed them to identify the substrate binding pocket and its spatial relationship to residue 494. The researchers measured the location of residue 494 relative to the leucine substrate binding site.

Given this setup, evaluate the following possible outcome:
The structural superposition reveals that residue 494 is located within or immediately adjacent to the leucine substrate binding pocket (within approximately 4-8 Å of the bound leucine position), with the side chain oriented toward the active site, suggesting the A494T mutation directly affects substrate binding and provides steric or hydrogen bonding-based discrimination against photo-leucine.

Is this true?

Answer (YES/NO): NO